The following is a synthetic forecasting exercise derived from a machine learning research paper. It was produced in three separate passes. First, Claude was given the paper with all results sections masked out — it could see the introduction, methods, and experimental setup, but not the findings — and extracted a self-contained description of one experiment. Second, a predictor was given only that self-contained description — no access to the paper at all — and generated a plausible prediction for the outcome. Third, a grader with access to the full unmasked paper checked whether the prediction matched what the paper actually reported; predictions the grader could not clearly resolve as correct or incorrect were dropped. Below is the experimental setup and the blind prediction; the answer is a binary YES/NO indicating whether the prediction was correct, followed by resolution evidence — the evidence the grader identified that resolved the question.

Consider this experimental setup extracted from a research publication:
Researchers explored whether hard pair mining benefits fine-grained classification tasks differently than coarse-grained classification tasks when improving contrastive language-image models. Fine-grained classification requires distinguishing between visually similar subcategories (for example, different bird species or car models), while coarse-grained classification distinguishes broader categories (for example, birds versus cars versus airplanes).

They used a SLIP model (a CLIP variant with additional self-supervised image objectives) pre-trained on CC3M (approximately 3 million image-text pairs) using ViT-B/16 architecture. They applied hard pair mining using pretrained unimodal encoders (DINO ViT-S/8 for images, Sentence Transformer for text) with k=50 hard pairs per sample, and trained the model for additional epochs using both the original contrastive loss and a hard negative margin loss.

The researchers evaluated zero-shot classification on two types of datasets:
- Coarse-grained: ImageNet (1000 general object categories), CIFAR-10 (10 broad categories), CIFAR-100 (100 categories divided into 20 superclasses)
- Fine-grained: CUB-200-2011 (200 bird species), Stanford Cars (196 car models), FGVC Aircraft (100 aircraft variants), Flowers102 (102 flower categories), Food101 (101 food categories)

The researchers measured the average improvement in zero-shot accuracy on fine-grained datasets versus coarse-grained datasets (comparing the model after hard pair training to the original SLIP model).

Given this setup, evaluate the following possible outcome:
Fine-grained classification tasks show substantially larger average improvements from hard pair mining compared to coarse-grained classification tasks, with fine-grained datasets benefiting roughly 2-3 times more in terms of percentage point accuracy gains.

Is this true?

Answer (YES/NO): YES